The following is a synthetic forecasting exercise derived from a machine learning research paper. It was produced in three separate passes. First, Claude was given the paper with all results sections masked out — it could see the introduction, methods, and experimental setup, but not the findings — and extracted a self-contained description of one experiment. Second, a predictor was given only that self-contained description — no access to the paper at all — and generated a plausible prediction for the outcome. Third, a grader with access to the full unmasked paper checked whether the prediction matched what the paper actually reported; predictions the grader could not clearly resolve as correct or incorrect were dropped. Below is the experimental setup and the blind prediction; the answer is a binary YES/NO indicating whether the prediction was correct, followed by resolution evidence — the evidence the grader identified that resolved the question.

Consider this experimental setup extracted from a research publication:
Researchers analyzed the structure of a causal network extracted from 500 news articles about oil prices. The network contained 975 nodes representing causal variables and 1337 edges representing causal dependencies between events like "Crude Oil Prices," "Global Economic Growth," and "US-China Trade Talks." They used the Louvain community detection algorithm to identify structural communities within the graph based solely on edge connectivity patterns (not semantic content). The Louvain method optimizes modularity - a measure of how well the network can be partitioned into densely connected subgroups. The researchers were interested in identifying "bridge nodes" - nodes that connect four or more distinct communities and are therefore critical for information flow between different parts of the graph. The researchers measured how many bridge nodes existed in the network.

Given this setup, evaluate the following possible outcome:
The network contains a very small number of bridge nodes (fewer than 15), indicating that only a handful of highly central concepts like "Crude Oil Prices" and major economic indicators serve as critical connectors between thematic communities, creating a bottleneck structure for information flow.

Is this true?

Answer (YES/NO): YES